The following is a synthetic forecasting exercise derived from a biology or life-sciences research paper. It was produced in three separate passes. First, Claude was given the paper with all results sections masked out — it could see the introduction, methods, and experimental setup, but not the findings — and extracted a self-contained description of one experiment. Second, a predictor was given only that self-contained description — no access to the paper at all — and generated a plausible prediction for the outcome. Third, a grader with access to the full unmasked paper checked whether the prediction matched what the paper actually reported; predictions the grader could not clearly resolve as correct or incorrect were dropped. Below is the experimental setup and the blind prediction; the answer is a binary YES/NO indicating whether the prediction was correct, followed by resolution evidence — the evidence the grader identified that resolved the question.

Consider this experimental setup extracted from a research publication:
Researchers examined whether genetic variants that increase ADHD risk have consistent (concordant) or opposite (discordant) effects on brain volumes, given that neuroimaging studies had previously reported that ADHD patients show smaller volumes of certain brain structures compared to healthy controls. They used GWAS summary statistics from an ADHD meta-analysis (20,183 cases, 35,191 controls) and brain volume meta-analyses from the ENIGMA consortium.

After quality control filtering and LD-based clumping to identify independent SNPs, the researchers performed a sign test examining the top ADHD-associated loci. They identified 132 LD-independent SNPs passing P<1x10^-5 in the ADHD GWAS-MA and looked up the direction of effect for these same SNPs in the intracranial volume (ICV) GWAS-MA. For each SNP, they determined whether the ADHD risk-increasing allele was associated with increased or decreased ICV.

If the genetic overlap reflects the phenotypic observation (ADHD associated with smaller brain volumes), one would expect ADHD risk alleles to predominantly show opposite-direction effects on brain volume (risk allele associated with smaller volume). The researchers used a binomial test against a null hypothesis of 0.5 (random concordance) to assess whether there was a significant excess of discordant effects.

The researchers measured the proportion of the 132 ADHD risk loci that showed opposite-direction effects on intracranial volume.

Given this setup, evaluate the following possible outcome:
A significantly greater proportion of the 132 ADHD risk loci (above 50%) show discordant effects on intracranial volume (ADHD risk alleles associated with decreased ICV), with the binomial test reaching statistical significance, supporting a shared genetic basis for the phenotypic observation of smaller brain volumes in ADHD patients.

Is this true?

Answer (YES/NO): NO